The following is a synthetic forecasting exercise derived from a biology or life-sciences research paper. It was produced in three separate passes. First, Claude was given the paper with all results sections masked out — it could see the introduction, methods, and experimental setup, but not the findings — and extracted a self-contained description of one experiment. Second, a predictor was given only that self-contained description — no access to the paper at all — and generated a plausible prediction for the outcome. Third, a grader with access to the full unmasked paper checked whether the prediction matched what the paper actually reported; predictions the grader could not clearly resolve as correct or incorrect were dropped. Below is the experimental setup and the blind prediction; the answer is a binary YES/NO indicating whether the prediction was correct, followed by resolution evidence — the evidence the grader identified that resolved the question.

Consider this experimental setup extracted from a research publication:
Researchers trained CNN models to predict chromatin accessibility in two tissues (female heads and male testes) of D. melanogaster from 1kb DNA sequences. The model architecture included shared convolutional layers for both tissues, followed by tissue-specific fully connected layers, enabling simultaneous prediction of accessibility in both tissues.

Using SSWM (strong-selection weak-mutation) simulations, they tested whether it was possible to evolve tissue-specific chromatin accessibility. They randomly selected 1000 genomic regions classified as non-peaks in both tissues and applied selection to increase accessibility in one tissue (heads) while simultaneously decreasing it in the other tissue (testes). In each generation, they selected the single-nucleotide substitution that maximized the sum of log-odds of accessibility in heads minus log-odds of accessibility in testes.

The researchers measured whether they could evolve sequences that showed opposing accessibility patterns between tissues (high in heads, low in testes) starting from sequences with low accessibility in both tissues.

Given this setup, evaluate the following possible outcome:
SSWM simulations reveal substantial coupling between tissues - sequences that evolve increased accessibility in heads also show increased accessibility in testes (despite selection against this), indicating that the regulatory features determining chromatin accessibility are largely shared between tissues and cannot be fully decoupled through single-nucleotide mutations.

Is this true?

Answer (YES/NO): NO